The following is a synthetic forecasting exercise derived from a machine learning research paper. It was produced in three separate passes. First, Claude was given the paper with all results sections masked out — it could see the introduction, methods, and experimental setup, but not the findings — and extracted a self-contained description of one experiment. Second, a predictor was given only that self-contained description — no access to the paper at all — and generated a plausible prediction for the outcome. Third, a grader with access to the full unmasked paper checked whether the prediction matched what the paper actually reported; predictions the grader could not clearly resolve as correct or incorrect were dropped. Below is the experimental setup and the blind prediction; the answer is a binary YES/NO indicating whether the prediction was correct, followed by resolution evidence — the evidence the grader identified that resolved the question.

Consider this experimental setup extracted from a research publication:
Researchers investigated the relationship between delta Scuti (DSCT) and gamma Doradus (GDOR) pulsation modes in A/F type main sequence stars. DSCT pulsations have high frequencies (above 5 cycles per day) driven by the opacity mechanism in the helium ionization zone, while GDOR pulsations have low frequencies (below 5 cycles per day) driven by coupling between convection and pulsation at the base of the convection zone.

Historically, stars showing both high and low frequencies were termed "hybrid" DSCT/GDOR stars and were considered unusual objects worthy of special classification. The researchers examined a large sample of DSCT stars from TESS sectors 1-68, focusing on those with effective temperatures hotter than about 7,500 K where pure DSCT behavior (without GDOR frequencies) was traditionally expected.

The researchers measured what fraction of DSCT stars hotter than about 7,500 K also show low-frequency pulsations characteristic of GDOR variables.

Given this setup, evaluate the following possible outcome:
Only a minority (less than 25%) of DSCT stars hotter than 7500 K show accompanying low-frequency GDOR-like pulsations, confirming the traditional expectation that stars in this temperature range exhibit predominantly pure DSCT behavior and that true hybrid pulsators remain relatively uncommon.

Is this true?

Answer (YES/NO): NO